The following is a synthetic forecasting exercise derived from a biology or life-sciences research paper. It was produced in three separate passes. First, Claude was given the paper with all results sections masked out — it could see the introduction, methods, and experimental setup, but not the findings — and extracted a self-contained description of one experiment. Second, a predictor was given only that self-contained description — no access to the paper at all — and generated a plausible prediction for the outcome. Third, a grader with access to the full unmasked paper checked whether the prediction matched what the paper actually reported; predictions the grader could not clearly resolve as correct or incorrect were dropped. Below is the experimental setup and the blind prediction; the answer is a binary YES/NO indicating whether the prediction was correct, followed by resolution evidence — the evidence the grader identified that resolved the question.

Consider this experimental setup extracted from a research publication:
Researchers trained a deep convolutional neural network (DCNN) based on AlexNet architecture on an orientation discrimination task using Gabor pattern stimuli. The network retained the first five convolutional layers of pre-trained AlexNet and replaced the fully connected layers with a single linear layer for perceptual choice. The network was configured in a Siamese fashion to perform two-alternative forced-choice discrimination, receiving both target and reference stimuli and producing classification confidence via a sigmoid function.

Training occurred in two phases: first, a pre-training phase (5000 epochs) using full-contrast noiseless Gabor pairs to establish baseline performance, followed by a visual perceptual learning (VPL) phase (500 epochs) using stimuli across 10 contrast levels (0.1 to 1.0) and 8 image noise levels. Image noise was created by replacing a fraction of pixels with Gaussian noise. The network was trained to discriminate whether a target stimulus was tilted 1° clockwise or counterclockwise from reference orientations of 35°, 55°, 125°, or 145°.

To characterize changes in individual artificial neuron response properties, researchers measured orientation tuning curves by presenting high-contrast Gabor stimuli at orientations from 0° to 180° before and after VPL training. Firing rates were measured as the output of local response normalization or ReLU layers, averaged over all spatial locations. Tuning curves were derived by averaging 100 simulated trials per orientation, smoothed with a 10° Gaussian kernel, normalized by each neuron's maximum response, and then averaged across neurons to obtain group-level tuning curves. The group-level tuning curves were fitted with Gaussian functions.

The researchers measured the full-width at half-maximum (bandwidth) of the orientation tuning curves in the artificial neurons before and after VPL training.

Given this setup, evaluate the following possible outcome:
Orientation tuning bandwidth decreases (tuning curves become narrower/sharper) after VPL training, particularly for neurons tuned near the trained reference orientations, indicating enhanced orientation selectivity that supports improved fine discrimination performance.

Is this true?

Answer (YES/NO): NO